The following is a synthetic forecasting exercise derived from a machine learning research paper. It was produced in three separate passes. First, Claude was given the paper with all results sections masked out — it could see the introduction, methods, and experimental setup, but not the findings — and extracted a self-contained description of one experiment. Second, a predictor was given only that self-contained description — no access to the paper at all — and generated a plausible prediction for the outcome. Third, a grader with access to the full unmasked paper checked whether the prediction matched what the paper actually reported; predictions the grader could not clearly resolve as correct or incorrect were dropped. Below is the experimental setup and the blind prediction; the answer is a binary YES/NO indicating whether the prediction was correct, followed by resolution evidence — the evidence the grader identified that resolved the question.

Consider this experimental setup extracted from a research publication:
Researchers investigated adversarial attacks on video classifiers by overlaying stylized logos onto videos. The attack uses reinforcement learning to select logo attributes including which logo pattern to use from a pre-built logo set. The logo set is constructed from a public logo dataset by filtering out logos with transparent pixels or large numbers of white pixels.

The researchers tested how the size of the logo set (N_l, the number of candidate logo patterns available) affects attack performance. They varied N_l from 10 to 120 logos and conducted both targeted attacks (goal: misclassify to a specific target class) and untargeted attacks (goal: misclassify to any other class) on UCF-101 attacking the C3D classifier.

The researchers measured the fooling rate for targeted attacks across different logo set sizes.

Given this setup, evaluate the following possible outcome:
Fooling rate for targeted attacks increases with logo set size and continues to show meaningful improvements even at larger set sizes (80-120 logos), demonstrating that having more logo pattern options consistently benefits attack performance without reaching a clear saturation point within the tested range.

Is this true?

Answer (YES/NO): NO